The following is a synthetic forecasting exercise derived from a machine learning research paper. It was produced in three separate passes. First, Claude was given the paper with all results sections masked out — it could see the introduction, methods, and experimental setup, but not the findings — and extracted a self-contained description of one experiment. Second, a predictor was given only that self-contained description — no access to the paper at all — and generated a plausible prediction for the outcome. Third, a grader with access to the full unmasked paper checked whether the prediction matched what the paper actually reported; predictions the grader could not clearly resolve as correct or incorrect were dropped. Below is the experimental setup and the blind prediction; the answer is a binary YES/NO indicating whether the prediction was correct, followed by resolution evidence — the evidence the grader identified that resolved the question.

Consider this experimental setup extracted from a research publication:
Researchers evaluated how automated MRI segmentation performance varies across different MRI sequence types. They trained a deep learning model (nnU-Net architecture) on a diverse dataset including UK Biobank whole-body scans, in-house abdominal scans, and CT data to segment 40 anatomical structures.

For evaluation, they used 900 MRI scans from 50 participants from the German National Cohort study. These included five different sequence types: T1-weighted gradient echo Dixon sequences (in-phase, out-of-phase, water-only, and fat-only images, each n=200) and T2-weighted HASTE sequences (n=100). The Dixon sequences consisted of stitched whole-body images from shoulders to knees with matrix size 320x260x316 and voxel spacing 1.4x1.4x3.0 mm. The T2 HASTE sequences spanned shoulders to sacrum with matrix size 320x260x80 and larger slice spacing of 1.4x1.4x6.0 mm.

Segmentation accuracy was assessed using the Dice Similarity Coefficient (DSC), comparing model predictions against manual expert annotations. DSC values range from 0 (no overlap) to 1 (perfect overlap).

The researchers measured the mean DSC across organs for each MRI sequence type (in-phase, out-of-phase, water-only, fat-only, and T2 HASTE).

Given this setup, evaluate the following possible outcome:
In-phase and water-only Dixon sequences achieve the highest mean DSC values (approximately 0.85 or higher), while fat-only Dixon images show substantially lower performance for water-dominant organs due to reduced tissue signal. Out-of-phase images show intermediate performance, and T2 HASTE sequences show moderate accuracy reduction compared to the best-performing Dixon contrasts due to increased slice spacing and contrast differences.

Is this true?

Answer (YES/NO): NO